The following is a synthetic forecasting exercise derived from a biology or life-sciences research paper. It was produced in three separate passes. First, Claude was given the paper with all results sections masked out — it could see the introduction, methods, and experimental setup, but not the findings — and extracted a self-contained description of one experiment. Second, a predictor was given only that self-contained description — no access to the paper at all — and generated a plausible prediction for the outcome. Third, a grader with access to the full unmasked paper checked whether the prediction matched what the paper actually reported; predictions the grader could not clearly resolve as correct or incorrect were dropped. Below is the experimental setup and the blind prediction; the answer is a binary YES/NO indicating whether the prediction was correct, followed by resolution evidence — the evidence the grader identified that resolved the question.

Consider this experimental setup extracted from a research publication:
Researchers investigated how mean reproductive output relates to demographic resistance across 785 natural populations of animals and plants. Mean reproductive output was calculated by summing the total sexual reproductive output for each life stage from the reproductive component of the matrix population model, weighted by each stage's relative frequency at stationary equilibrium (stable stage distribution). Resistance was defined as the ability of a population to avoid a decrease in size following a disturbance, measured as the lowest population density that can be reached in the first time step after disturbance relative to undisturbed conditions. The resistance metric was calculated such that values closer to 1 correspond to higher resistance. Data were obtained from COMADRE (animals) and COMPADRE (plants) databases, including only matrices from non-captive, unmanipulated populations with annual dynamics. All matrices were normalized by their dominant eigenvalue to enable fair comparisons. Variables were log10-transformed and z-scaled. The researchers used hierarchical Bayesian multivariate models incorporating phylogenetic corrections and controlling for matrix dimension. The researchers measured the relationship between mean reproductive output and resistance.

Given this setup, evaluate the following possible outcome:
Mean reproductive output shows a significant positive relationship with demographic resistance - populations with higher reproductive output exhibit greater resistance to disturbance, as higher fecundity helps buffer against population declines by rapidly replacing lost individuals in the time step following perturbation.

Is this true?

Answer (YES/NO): YES